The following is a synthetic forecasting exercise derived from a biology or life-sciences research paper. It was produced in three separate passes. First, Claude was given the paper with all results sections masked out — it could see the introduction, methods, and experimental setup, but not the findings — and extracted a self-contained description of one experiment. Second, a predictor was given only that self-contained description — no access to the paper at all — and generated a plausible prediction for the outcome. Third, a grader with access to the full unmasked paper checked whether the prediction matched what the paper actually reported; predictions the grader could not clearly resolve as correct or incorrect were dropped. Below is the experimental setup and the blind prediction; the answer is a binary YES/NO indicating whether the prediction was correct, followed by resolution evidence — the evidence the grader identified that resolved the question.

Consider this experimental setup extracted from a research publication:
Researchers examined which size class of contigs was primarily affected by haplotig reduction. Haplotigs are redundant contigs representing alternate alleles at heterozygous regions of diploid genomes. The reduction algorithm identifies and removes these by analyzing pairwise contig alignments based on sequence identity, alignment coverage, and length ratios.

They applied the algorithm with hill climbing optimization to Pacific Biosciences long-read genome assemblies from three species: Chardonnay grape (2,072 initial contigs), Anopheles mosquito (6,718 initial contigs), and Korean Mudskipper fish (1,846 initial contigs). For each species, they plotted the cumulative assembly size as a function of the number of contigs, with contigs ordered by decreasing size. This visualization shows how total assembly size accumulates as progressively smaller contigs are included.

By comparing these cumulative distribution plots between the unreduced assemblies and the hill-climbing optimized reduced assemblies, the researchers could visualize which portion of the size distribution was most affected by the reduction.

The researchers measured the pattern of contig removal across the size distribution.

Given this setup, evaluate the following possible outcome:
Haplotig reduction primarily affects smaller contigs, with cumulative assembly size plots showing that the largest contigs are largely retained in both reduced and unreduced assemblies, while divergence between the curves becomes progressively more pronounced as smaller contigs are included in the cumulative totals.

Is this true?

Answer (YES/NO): YES